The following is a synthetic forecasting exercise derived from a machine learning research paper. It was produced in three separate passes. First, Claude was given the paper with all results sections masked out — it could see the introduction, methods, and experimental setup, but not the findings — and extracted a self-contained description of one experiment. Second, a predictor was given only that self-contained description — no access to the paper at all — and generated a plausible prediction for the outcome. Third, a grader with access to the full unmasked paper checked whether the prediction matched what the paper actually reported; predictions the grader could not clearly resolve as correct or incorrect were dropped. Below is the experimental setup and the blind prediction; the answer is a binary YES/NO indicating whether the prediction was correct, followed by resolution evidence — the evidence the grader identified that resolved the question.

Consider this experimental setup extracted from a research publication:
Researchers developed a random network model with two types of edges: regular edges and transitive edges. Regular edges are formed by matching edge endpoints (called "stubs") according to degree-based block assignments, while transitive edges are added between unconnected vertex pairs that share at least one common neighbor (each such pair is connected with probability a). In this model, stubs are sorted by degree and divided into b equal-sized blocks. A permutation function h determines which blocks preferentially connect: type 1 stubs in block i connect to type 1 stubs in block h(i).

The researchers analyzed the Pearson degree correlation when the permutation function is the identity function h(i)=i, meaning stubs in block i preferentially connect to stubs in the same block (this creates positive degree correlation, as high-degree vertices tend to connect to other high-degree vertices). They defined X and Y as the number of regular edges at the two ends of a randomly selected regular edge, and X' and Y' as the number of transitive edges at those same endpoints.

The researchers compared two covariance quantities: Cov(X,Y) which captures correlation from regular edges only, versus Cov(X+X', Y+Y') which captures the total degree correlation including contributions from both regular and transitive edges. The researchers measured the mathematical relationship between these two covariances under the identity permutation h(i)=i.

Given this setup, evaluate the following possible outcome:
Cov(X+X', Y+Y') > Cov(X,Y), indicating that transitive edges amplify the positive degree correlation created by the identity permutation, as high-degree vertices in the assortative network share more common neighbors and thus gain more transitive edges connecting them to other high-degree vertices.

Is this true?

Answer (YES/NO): YES